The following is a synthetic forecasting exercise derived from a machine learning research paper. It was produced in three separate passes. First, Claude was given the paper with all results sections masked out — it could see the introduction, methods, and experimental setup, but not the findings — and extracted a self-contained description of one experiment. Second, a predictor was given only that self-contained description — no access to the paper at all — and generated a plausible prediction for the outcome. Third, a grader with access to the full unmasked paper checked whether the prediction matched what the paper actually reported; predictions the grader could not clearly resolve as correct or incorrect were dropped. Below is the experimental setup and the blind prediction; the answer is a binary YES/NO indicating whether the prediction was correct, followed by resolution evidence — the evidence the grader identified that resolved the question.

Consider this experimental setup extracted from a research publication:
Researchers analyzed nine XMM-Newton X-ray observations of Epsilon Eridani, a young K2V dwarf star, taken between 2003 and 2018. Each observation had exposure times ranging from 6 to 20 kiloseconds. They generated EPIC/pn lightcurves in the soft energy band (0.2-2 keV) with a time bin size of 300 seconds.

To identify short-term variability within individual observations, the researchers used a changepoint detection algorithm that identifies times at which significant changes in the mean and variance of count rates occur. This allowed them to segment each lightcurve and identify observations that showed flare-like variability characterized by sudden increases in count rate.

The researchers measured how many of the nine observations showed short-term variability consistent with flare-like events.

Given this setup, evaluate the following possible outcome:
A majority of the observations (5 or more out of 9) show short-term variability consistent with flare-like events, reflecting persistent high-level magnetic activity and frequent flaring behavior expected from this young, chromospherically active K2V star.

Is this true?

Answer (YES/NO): NO